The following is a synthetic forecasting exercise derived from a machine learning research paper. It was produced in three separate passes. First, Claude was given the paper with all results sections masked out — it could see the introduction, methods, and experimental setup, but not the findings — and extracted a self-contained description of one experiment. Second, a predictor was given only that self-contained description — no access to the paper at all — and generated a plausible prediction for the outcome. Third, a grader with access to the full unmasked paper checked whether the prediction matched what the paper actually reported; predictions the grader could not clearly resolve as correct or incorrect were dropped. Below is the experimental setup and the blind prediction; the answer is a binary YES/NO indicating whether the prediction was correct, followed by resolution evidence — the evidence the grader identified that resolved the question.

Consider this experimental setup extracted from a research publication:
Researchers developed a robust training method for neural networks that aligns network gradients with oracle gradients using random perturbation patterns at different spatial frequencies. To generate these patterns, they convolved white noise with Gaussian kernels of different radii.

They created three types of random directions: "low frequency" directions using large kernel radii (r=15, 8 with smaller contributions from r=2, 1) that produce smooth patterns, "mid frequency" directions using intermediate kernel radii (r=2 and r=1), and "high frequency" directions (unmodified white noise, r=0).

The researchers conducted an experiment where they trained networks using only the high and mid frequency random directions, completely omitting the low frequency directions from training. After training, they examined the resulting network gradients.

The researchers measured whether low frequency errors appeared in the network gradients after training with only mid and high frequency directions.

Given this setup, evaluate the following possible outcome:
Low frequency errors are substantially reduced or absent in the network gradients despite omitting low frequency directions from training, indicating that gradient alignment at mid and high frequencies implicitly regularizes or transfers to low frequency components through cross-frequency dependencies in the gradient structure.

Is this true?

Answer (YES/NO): NO